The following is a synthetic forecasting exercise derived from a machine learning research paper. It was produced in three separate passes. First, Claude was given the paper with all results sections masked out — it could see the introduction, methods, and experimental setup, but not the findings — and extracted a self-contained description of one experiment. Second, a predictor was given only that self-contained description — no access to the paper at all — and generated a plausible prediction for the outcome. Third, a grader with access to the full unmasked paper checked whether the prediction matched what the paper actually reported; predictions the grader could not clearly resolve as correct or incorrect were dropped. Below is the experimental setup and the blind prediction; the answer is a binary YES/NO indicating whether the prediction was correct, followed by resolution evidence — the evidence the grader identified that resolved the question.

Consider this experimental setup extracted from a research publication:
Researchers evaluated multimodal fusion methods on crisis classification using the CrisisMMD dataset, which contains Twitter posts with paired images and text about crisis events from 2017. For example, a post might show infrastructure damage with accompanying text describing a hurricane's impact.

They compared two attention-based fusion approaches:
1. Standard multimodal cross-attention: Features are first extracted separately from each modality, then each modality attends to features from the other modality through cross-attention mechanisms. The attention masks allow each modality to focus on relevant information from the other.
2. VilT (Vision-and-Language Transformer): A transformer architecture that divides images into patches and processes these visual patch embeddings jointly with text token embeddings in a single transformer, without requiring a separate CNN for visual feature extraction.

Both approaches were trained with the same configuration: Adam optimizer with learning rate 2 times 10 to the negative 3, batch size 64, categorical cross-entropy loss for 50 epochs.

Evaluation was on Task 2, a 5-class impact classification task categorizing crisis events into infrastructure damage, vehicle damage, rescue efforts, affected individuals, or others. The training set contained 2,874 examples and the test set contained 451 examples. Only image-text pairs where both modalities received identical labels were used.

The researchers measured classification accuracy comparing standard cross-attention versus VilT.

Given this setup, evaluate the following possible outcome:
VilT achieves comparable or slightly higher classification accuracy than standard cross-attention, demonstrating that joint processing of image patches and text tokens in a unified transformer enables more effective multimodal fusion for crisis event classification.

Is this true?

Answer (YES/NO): NO